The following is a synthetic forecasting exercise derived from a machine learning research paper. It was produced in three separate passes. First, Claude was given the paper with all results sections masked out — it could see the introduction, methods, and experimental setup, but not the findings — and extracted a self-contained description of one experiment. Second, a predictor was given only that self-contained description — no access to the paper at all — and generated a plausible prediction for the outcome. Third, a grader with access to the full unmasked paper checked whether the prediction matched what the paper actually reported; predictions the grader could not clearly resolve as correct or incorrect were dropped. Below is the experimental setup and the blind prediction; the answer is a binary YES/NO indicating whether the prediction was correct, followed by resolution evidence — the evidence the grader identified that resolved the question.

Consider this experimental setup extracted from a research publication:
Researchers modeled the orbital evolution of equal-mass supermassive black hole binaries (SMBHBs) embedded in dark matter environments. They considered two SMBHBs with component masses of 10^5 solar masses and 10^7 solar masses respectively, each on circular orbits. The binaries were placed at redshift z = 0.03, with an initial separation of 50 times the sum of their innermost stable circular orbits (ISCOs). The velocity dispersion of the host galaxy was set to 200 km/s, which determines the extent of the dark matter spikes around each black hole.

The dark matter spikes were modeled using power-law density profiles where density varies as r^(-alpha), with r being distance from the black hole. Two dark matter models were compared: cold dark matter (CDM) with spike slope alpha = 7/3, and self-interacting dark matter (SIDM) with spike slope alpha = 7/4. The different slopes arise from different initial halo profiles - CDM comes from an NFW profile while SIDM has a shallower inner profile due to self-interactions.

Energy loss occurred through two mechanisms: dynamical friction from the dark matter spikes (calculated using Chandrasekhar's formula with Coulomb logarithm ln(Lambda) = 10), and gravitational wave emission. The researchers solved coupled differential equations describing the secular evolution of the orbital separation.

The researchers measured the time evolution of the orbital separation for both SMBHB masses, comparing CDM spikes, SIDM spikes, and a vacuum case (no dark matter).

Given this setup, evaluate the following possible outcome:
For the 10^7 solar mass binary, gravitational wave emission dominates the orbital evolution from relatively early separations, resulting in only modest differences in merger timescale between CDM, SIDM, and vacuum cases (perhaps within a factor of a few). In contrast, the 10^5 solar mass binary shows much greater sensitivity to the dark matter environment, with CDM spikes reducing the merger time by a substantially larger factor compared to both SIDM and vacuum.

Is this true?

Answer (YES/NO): NO